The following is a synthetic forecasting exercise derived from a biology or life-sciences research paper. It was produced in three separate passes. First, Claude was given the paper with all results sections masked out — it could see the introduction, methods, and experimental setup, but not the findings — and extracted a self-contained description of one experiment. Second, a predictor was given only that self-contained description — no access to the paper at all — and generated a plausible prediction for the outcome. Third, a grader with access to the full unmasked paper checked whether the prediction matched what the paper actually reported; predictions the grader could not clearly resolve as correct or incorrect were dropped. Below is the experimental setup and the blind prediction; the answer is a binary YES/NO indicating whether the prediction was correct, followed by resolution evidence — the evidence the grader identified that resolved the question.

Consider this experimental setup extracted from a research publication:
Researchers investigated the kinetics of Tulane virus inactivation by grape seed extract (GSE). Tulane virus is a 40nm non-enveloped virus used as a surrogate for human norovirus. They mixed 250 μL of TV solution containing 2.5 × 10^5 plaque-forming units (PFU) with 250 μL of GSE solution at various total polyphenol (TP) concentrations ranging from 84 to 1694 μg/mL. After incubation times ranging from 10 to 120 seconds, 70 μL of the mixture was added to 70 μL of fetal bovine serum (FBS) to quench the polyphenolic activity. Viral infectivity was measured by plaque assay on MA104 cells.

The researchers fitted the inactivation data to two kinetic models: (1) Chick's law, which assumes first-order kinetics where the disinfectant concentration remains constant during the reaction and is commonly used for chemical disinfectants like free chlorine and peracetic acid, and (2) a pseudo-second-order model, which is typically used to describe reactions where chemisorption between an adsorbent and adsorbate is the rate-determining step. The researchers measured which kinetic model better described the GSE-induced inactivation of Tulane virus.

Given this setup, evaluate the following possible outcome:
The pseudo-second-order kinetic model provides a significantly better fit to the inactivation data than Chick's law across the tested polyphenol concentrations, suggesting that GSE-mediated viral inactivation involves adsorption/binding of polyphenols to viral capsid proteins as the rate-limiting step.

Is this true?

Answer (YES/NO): YES